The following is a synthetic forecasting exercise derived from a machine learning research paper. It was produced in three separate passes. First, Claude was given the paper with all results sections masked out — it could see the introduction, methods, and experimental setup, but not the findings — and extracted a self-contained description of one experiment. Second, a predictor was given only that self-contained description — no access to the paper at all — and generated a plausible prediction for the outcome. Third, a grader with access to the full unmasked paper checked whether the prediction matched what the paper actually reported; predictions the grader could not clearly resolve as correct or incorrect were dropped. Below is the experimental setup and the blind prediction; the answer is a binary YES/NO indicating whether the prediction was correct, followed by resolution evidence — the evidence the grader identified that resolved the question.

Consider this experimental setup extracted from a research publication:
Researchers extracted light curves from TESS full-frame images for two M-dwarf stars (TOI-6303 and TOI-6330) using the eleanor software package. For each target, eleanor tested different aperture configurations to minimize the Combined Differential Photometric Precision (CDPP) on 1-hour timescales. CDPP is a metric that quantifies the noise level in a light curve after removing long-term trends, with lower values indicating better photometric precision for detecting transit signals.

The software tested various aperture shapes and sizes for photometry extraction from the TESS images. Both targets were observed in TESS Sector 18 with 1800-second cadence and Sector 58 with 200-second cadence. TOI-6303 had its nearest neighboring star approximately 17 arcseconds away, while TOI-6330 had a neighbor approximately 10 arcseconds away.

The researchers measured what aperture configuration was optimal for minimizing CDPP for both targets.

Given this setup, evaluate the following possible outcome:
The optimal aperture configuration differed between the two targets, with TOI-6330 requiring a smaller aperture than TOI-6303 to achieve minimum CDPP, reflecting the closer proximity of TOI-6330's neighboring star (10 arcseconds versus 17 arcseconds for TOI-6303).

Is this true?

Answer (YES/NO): NO